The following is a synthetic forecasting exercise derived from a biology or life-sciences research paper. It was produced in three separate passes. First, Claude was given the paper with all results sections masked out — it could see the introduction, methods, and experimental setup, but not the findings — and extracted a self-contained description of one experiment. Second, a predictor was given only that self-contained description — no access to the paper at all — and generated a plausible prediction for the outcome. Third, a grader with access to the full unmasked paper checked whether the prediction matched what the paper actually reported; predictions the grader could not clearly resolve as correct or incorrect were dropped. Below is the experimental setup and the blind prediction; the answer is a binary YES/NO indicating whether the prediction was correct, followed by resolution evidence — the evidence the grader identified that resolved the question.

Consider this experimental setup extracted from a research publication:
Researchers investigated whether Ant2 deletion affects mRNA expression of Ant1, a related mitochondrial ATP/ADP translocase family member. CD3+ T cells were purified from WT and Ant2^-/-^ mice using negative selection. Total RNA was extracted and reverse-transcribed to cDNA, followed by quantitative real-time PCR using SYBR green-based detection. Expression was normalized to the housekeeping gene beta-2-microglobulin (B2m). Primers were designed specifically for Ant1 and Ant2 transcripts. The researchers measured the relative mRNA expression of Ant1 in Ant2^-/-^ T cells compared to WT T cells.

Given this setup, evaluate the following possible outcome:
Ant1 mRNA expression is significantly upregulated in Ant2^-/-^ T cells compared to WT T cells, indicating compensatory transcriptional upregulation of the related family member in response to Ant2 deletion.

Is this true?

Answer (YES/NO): NO